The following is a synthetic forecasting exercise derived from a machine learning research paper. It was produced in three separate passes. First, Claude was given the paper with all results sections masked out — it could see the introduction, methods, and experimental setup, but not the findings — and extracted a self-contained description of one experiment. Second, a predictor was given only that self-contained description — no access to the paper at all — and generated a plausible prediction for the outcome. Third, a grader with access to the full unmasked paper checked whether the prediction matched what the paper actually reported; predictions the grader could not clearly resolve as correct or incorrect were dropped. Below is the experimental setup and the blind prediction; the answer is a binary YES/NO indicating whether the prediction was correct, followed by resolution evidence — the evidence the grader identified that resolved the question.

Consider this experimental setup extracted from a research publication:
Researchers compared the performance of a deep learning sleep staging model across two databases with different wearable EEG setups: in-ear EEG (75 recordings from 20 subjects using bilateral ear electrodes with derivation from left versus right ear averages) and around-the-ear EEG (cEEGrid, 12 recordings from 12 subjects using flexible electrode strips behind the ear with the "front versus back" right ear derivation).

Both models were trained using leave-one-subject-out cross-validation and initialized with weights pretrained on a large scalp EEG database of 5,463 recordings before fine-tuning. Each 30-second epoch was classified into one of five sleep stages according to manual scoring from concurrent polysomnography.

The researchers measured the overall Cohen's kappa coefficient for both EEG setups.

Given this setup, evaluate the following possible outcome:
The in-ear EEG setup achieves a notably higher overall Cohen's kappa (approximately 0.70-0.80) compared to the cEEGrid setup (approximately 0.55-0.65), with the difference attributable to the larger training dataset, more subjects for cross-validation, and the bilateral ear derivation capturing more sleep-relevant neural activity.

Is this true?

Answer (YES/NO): NO